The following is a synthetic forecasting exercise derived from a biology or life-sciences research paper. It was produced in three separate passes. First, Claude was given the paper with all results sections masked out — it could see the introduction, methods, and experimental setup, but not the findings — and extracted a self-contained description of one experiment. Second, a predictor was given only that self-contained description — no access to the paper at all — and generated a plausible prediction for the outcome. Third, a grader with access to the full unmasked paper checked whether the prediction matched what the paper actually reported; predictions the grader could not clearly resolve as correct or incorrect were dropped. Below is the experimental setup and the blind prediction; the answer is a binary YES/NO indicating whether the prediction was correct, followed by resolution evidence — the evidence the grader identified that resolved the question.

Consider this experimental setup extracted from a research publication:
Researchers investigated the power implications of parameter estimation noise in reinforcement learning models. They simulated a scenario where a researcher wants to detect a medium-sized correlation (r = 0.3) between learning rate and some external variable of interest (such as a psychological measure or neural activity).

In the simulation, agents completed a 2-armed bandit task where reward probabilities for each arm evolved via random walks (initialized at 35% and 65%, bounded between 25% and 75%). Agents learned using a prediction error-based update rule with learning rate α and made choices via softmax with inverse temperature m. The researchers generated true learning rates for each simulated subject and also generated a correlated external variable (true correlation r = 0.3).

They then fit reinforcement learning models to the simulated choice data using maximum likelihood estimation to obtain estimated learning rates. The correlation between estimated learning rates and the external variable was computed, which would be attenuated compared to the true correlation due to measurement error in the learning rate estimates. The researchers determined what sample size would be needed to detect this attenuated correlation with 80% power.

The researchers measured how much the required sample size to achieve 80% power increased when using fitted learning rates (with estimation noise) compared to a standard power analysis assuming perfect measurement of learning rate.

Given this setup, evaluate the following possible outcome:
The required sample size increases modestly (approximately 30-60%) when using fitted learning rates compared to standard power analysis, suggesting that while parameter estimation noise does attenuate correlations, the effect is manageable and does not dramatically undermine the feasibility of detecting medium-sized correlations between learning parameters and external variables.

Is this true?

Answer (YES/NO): YES